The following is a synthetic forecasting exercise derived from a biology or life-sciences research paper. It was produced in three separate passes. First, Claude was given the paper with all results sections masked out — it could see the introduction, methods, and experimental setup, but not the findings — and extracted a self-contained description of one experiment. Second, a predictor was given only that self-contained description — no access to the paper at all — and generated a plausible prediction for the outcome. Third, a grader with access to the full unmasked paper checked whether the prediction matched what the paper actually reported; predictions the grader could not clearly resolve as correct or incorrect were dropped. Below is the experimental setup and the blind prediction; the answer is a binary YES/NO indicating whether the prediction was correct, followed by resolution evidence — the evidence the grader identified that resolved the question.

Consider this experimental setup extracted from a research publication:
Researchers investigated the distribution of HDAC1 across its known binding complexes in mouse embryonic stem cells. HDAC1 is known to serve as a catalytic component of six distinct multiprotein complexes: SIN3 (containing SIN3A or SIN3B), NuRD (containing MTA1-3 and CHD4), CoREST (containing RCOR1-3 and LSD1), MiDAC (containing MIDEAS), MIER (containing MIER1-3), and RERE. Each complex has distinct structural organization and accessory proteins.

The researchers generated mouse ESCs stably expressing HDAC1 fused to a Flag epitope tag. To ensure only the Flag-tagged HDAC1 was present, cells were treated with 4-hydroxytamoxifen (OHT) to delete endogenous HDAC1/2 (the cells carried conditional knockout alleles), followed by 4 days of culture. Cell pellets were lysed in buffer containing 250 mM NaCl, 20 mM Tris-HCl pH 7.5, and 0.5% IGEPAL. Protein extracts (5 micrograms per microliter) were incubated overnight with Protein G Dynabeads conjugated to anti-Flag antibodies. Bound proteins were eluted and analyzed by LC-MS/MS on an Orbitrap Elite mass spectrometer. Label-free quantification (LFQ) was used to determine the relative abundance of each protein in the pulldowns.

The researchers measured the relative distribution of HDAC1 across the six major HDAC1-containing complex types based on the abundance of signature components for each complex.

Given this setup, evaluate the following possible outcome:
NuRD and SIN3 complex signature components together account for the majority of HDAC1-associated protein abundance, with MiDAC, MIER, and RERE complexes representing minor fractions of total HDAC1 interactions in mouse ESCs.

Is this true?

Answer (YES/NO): NO